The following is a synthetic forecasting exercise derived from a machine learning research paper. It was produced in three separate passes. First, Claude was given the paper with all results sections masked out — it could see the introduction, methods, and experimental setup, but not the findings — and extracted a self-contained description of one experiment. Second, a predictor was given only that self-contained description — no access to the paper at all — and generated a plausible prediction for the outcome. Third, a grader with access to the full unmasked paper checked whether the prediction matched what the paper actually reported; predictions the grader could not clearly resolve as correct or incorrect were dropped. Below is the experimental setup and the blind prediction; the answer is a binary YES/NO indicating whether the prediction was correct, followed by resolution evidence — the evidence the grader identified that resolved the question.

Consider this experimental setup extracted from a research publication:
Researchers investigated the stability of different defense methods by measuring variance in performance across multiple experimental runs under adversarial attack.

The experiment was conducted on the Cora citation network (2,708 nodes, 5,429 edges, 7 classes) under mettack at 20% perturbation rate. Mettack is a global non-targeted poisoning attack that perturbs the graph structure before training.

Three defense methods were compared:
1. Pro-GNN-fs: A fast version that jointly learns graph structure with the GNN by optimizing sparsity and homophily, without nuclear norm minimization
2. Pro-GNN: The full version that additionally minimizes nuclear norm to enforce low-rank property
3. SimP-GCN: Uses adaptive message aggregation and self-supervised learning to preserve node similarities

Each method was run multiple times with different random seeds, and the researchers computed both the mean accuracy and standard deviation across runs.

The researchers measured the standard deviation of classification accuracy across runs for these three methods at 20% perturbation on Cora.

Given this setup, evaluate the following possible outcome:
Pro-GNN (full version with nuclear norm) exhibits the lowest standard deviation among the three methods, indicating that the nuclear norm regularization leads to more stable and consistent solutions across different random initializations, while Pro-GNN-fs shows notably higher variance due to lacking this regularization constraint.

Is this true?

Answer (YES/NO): YES